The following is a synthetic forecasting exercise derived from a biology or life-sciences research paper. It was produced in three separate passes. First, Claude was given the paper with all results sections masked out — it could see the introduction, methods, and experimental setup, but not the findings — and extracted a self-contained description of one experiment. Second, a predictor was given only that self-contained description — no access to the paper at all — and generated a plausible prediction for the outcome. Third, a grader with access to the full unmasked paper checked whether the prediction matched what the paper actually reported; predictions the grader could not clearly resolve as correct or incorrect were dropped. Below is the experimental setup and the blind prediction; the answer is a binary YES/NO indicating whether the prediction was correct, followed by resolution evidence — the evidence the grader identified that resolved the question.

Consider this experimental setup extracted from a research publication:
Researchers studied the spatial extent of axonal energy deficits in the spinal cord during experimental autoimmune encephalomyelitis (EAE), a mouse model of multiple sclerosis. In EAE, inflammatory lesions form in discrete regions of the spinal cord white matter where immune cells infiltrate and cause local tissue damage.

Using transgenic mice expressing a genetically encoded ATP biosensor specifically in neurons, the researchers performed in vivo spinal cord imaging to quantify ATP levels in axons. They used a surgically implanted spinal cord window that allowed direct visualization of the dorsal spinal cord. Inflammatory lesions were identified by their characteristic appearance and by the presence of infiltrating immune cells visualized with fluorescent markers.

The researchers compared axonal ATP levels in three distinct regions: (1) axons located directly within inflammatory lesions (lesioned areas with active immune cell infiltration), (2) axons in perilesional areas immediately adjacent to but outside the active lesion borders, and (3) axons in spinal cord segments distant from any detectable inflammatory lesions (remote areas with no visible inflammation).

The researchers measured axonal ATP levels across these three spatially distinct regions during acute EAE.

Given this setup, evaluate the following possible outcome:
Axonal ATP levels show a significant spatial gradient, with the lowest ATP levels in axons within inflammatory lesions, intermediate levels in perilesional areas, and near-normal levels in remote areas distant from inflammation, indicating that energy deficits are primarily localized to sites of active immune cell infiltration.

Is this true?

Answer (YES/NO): YES